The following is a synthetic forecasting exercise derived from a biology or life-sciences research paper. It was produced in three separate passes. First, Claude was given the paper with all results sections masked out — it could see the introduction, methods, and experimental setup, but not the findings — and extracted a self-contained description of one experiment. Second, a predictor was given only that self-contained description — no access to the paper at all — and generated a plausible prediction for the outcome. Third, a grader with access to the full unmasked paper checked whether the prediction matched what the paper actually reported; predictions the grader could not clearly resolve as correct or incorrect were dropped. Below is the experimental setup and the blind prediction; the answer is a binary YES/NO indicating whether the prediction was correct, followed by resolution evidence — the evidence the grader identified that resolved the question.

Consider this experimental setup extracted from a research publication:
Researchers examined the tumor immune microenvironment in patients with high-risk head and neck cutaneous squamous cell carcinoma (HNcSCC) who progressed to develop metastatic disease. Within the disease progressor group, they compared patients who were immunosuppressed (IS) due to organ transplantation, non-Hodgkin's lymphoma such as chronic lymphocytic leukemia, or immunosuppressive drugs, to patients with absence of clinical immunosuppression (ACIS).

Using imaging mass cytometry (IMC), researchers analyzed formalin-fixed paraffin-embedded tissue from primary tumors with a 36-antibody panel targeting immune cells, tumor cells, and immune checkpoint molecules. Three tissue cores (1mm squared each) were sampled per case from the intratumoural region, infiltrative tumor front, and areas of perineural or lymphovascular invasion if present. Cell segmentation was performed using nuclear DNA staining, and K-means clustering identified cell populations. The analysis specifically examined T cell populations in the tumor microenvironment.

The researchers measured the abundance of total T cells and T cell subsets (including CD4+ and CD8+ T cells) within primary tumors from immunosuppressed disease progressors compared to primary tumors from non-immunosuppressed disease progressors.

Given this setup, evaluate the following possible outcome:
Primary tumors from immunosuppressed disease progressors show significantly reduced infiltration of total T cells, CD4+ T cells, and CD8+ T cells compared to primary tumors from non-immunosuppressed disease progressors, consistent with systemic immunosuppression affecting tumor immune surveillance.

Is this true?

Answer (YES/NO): NO